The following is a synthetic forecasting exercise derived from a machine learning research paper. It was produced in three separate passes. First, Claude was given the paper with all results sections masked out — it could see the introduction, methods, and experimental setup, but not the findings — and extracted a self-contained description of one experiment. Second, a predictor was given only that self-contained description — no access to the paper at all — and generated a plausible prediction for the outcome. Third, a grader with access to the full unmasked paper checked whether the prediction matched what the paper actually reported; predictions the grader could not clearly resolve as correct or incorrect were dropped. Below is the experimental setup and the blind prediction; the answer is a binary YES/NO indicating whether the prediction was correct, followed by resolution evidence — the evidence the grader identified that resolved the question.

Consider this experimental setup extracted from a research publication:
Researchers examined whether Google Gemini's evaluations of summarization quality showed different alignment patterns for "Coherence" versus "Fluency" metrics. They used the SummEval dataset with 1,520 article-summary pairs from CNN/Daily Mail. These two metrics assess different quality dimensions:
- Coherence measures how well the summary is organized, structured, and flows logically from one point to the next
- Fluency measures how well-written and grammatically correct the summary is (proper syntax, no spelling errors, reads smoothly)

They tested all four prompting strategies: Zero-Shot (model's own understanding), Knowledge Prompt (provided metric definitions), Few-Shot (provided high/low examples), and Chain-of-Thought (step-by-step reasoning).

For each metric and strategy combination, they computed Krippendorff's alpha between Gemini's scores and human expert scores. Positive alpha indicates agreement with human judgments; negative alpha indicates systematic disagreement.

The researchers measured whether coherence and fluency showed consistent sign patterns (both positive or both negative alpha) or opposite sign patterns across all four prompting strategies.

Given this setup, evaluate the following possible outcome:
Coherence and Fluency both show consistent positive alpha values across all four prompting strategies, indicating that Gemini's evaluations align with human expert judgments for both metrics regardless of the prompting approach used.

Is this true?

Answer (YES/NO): NO